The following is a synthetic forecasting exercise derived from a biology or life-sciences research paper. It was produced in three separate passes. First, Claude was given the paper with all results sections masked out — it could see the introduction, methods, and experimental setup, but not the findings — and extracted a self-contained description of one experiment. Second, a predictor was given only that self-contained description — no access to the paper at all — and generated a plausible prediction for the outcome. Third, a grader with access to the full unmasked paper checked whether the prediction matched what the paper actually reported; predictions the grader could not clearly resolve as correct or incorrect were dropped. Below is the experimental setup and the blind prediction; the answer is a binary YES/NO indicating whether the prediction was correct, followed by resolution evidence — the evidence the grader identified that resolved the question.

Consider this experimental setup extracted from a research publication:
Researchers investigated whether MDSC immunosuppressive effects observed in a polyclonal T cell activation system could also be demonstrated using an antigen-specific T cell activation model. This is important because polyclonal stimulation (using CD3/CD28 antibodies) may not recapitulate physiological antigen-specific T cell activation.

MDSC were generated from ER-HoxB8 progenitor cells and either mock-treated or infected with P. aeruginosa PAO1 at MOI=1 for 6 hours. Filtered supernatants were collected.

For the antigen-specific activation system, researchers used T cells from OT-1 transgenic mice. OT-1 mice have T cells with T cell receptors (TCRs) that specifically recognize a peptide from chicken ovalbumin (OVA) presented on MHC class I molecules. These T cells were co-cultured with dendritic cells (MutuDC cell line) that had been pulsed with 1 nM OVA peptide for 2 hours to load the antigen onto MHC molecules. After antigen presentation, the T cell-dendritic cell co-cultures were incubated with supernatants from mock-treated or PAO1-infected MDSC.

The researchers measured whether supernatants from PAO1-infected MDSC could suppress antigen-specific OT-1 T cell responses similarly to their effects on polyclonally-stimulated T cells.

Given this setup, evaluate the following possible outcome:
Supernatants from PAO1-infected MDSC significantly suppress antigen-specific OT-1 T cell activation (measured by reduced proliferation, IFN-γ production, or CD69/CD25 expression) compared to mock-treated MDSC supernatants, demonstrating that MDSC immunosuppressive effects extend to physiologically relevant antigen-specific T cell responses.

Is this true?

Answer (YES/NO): YES